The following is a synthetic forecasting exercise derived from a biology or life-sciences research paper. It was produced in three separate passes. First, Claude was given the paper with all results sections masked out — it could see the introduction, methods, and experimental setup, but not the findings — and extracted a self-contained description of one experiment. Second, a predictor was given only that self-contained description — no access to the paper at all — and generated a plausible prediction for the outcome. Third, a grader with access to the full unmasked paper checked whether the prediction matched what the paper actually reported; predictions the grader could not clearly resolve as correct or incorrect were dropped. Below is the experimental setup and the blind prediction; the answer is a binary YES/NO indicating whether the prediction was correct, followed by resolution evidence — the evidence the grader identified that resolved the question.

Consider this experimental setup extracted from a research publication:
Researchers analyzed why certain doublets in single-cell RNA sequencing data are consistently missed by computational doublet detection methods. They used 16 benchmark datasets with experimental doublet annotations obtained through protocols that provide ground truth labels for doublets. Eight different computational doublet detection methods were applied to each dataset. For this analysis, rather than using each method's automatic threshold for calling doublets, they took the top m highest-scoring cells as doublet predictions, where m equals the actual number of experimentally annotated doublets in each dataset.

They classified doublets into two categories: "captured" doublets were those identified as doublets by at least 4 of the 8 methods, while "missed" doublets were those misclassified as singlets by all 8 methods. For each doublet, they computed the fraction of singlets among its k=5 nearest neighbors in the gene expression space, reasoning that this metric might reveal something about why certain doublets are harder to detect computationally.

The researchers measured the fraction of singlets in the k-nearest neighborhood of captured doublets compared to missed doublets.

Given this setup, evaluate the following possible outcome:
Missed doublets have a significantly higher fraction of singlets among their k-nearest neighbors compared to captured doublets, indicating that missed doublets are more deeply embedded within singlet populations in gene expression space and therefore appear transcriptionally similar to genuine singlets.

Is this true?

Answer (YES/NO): YES